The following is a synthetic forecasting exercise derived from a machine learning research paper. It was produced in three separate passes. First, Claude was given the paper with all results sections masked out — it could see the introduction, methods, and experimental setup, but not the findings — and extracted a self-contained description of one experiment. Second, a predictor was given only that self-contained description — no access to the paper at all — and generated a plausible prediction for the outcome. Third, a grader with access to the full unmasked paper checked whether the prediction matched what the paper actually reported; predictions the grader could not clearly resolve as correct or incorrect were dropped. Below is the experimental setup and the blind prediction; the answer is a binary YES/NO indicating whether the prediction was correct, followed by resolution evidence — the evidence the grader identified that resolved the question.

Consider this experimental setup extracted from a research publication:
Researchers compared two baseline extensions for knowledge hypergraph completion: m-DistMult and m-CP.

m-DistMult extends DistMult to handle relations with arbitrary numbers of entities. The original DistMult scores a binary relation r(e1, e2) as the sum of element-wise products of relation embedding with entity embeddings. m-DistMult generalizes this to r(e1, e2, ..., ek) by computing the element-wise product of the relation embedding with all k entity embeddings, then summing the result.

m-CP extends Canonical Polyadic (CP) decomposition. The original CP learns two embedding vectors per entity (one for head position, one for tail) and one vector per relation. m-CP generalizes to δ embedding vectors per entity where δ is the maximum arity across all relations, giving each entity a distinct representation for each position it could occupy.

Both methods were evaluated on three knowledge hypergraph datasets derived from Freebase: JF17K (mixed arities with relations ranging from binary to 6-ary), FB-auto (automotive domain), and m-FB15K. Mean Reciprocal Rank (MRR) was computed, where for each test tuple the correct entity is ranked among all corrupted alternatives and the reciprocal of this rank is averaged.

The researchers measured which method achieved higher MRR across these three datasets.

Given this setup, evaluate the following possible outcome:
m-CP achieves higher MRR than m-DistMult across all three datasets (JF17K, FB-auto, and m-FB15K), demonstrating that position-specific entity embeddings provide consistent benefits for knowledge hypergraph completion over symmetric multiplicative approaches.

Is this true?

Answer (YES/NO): NO